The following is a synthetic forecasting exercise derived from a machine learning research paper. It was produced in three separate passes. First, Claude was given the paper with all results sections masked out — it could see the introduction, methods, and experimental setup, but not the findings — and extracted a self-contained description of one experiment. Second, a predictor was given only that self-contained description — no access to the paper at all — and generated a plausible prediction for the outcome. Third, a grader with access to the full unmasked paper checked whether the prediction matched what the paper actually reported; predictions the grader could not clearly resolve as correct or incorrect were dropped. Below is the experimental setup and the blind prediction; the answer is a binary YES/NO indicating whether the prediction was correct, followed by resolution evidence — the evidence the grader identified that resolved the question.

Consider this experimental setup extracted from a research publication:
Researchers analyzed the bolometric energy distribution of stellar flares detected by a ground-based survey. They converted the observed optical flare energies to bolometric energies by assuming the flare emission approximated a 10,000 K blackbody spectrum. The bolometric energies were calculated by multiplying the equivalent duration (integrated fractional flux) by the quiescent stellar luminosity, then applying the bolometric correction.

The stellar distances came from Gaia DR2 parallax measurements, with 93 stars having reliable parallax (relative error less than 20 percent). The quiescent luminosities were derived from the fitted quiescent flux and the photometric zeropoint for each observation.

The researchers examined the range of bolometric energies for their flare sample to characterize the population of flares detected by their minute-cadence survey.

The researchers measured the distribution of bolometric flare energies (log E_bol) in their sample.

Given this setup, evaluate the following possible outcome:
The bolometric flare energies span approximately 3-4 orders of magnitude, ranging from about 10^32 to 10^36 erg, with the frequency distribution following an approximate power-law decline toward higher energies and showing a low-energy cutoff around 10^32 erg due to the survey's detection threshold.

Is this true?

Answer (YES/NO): NO